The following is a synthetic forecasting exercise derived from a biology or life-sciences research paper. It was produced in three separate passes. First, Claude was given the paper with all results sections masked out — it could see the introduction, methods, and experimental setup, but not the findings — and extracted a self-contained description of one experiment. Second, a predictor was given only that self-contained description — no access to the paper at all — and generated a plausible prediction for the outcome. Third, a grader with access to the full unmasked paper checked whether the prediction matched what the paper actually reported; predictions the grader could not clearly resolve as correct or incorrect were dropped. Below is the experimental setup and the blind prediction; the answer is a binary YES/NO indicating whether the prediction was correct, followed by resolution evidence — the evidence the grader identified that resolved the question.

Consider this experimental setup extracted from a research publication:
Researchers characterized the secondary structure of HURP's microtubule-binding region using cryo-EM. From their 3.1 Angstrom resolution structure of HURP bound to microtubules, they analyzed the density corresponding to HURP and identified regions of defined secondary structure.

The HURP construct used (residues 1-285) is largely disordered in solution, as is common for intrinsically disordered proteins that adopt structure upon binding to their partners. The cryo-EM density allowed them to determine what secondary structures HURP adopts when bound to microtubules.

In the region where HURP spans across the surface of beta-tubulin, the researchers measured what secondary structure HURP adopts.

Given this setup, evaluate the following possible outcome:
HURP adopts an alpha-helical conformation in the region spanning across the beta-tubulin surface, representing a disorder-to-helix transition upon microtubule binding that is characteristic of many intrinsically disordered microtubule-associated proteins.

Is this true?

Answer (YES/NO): YES